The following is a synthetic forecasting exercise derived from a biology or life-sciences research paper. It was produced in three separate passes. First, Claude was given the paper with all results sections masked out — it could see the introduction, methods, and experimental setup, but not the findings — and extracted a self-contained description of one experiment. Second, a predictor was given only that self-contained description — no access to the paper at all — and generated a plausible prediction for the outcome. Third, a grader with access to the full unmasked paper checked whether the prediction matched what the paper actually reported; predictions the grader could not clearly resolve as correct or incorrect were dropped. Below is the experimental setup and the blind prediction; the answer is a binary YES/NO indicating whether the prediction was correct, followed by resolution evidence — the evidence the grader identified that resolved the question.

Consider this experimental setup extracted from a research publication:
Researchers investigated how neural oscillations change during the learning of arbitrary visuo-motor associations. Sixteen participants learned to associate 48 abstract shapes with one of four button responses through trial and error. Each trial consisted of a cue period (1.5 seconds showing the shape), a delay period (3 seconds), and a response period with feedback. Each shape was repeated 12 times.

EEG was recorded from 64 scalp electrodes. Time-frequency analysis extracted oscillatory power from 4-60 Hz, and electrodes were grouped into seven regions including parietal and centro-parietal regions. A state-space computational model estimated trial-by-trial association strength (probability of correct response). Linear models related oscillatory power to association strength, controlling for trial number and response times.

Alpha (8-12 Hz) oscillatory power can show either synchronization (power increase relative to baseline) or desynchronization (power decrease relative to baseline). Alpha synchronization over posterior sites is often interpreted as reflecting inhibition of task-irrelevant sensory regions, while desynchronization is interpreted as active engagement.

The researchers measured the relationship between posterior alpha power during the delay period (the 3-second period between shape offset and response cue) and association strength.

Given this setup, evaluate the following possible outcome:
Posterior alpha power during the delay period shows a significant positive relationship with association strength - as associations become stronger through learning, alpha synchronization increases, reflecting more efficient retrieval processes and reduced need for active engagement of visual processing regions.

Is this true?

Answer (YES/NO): YES